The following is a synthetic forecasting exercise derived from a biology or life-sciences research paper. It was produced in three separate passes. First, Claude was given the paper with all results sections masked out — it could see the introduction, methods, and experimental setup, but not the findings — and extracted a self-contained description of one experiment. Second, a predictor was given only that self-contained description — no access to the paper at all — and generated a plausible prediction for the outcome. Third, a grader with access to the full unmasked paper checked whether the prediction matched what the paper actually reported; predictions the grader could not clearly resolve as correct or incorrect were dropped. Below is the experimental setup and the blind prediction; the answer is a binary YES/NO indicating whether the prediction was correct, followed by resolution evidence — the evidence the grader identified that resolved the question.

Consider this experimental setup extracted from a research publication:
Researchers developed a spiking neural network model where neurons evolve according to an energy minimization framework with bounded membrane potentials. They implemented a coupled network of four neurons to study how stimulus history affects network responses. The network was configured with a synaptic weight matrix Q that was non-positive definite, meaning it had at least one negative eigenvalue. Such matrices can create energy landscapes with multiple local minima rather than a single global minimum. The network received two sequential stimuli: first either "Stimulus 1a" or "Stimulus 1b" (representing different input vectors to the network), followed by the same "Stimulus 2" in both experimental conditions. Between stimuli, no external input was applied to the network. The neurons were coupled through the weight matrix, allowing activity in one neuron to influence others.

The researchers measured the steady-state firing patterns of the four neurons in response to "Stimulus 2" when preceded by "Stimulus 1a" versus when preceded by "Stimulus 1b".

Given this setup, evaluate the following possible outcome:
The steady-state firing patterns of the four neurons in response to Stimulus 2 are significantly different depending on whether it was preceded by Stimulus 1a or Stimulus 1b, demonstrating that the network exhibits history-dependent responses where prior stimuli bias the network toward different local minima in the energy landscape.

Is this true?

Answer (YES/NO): YES